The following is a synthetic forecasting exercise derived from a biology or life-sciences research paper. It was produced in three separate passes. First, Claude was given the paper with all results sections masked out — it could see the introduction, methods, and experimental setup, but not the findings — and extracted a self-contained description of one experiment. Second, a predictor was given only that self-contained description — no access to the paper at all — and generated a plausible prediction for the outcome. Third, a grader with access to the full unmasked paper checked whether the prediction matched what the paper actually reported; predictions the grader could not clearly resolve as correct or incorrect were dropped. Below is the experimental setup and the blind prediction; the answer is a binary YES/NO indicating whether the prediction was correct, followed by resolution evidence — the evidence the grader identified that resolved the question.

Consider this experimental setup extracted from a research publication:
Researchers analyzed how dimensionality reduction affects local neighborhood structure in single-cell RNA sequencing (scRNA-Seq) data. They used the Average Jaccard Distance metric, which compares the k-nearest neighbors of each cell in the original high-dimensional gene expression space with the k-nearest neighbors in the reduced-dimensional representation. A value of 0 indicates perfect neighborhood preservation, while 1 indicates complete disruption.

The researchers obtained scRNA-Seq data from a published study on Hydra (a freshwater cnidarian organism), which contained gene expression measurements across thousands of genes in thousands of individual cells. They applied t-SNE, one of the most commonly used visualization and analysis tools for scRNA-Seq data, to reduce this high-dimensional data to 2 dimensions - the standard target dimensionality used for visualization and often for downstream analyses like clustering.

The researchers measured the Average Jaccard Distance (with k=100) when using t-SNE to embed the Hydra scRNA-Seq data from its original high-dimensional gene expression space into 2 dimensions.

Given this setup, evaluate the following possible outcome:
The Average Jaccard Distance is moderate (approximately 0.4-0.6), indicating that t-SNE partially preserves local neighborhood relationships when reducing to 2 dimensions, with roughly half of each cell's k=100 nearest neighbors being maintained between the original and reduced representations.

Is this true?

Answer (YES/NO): NO